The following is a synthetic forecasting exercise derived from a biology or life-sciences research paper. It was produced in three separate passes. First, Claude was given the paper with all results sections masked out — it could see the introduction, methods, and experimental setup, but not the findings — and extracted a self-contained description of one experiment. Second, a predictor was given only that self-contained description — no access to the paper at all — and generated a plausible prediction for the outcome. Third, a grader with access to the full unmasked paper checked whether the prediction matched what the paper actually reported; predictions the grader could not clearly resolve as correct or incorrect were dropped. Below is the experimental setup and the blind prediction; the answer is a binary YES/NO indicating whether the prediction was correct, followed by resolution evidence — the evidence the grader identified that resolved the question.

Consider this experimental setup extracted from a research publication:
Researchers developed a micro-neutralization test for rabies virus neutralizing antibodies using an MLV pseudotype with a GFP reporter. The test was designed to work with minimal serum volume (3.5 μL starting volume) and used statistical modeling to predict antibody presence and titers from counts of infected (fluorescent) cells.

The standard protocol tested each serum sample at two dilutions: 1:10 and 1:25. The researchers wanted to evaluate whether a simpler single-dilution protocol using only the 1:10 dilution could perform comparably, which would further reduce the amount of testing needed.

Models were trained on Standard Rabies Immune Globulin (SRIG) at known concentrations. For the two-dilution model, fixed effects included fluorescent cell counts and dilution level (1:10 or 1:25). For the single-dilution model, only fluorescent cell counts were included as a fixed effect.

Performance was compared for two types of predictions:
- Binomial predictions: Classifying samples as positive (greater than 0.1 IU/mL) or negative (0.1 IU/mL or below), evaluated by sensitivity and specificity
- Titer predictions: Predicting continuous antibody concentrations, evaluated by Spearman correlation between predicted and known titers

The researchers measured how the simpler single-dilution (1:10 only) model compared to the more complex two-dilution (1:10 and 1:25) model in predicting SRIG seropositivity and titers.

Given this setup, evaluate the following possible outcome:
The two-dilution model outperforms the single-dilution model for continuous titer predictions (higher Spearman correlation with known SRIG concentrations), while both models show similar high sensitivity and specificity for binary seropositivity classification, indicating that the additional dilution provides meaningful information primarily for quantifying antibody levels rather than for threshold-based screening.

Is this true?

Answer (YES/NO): NO